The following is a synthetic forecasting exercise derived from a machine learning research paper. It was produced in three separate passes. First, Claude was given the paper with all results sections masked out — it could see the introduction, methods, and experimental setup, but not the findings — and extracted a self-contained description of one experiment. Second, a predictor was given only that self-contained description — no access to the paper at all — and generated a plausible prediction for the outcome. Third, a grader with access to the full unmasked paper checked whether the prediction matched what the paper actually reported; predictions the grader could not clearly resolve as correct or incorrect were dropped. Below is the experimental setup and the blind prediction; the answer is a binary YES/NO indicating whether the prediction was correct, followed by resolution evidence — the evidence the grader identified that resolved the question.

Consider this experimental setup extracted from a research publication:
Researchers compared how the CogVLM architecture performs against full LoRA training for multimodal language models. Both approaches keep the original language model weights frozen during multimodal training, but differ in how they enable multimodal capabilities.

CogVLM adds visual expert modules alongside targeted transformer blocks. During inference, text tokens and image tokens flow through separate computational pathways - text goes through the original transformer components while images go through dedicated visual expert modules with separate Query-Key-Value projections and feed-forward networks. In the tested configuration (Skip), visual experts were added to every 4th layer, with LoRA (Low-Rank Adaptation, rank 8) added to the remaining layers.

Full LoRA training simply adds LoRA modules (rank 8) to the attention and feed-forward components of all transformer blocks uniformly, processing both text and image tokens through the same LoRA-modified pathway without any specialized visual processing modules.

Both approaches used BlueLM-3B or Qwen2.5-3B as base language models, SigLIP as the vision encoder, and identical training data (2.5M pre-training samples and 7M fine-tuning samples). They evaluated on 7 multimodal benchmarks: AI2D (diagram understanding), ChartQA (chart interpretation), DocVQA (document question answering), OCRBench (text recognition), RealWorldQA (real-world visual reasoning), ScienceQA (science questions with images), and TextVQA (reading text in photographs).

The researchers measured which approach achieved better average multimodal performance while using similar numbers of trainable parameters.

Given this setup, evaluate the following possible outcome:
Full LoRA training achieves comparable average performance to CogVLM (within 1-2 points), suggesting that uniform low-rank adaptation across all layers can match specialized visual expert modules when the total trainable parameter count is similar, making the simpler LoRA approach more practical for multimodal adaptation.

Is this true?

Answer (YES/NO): NO